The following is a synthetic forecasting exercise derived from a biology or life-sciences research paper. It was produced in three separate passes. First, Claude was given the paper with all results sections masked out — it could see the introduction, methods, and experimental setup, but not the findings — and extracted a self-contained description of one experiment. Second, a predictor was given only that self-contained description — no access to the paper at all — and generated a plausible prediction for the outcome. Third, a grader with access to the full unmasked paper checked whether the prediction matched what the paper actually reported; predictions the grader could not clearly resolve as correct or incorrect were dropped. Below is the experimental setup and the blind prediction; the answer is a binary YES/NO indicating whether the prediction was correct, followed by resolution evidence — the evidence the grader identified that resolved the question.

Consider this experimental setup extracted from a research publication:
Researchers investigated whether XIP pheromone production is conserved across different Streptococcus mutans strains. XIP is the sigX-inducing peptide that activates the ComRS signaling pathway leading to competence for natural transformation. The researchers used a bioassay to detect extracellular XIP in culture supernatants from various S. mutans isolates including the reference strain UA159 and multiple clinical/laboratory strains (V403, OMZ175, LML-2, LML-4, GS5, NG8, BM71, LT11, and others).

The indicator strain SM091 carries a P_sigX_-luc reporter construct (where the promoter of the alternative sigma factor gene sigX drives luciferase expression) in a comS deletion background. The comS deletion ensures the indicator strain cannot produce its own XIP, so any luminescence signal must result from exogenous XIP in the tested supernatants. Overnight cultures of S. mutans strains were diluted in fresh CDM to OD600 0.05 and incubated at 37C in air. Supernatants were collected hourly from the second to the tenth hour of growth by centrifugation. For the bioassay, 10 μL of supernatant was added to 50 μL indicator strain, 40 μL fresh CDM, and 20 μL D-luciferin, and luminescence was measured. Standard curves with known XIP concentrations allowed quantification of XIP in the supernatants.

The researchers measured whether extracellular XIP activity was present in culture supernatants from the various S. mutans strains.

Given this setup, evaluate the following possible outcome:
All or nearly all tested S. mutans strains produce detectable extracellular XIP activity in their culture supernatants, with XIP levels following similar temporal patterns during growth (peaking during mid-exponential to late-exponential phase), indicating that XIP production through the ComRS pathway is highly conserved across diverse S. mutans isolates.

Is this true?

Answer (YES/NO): YES